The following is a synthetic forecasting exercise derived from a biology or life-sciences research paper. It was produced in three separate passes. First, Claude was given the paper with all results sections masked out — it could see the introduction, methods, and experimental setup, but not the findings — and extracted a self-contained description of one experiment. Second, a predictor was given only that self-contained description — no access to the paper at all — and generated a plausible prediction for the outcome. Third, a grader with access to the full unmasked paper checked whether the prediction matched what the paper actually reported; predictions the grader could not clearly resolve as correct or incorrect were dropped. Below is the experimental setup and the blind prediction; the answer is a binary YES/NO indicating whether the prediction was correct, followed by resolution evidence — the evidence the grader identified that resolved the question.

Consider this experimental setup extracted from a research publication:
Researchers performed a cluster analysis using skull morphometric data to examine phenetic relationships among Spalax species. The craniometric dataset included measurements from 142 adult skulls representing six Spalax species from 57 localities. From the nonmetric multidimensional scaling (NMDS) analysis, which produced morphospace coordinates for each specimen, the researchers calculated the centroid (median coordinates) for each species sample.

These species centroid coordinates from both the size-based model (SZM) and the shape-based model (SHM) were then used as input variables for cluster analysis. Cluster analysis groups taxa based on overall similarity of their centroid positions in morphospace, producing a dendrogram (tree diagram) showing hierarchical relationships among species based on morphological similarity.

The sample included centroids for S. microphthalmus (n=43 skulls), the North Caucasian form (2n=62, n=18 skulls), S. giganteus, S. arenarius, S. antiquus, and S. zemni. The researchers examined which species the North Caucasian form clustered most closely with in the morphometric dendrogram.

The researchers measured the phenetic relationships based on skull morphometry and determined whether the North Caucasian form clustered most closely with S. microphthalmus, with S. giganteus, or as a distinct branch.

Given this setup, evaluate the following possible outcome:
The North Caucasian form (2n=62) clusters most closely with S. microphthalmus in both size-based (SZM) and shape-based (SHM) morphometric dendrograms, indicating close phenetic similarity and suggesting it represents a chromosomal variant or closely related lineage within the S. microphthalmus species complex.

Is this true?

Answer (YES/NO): NO